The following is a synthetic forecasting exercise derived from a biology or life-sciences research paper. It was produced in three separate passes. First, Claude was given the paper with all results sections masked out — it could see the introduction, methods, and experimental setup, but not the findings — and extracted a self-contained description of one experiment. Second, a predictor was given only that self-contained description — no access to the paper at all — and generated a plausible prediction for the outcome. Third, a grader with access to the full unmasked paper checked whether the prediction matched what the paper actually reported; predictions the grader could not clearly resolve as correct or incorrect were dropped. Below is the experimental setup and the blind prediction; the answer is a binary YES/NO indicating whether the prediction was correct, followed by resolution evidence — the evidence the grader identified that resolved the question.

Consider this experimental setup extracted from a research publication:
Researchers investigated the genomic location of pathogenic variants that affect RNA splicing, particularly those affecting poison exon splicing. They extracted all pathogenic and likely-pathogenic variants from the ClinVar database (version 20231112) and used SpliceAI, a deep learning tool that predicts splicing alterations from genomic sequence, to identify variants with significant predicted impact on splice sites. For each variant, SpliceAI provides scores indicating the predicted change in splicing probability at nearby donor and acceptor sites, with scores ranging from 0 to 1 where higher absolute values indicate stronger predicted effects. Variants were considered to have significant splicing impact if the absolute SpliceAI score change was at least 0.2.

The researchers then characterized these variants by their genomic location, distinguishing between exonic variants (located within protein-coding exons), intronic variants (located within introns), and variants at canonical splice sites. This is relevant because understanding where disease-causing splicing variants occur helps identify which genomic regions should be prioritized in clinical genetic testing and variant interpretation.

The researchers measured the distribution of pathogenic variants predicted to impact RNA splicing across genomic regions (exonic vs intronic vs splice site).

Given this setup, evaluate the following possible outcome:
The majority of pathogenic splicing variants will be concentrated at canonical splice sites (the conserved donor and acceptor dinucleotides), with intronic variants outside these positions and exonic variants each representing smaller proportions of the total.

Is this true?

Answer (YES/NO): NO